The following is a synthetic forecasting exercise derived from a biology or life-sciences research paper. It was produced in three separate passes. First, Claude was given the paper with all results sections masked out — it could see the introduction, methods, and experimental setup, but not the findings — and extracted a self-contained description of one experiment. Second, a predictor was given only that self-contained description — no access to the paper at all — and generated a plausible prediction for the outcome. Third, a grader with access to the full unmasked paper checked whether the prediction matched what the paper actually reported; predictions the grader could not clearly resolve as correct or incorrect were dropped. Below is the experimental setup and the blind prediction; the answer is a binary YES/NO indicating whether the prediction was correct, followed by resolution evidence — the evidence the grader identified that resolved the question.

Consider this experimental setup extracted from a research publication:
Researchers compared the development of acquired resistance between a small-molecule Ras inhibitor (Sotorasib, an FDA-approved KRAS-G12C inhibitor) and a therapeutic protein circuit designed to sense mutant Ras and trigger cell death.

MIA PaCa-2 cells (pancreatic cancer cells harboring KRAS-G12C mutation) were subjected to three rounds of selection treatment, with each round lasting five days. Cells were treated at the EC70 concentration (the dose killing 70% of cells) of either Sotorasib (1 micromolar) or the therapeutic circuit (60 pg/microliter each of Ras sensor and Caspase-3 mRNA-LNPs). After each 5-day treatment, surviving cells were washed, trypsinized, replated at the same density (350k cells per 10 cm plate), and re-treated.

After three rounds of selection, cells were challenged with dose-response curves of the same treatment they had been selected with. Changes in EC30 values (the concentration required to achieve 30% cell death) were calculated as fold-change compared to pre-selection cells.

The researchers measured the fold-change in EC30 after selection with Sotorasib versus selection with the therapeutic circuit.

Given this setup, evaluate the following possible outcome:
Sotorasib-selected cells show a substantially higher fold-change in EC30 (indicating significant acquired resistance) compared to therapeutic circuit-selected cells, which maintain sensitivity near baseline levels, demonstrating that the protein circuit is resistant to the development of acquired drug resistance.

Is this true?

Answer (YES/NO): YES